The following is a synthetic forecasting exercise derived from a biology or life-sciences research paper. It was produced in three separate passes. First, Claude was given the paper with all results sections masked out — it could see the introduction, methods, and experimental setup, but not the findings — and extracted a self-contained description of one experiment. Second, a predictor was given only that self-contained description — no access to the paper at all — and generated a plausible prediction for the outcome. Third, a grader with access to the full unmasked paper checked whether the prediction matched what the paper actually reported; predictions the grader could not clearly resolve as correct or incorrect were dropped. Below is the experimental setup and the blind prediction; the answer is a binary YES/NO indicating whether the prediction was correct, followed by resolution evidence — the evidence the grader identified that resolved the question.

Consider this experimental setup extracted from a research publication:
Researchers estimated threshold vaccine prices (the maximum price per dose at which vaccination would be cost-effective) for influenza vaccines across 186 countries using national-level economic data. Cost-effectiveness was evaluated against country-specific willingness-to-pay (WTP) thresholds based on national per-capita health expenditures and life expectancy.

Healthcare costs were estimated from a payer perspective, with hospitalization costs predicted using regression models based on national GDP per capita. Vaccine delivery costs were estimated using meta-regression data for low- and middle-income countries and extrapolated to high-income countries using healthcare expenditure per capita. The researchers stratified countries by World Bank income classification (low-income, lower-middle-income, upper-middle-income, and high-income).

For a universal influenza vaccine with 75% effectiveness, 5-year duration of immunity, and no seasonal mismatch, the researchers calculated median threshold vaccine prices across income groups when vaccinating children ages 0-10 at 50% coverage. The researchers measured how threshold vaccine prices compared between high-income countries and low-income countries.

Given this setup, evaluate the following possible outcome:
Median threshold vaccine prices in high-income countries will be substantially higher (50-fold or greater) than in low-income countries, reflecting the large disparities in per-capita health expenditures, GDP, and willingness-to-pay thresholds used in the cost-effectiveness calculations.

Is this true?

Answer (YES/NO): NO